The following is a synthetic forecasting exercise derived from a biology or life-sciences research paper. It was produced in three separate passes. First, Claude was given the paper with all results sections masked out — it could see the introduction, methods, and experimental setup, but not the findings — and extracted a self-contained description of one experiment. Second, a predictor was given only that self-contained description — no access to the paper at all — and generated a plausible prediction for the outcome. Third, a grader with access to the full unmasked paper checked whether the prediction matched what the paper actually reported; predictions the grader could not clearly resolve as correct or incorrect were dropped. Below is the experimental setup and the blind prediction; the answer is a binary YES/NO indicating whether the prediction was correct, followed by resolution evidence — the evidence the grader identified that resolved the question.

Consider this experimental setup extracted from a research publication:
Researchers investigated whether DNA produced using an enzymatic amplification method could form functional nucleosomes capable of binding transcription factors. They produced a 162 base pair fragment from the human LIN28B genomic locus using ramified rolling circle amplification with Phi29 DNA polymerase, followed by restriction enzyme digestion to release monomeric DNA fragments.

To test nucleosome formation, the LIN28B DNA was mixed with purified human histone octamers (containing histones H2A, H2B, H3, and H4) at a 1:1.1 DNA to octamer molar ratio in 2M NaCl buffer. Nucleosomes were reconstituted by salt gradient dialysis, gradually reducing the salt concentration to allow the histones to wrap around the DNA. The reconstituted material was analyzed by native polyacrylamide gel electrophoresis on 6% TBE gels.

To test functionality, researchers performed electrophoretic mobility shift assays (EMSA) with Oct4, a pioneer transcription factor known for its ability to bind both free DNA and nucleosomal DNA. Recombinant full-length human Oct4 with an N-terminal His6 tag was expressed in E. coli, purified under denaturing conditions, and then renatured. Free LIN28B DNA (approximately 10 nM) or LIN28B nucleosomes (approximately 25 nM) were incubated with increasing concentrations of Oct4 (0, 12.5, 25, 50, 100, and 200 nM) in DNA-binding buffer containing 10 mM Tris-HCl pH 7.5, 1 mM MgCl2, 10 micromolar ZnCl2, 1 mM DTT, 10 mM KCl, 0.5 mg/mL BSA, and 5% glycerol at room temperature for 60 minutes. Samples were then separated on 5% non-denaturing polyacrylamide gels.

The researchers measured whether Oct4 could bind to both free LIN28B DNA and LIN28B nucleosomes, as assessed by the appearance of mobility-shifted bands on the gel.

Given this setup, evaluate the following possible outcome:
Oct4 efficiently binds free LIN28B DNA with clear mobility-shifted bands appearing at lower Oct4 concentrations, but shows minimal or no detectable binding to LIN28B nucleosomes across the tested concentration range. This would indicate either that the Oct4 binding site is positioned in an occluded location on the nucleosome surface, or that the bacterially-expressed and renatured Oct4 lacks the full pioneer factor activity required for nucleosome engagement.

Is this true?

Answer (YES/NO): NO